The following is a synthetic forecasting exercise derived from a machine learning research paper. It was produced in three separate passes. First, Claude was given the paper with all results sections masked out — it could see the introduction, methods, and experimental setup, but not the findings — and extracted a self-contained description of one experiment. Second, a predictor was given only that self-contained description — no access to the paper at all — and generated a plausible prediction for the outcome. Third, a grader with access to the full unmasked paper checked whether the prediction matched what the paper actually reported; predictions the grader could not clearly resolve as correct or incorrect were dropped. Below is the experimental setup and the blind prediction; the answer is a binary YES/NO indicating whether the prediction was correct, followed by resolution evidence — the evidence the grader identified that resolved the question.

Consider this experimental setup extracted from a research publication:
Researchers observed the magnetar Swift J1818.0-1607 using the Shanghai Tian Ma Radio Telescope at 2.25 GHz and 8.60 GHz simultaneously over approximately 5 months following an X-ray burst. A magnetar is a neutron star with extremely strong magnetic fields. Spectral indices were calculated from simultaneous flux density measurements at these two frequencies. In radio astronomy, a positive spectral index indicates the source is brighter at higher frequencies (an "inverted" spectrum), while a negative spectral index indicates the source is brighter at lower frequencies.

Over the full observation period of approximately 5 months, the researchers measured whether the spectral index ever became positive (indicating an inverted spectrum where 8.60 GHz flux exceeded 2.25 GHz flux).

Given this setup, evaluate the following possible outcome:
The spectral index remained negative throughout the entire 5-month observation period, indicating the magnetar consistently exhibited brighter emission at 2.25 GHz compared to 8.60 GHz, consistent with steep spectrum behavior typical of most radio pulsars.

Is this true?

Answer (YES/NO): NO